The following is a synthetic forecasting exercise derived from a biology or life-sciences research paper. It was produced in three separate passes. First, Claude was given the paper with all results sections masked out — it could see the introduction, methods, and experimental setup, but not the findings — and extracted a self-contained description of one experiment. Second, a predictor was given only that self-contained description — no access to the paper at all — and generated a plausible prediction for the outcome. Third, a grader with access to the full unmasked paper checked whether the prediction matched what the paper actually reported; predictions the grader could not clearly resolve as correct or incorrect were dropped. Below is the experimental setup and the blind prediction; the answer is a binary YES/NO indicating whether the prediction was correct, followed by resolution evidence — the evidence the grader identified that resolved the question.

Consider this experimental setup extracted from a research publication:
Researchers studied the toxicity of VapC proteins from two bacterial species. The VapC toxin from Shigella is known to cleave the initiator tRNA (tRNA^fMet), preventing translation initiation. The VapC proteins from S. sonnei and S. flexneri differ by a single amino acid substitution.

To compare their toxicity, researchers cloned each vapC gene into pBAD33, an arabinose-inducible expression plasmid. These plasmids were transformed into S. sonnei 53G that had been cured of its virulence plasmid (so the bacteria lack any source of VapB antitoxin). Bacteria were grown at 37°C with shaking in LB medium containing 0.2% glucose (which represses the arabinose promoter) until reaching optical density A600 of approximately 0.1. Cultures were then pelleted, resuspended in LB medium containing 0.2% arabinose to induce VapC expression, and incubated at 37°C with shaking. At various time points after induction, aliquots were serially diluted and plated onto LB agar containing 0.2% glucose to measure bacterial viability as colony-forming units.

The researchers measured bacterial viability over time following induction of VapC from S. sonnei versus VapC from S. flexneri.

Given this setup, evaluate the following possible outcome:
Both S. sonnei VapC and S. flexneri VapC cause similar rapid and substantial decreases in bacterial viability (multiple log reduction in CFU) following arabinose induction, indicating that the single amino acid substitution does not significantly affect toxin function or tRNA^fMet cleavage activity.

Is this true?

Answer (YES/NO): YES